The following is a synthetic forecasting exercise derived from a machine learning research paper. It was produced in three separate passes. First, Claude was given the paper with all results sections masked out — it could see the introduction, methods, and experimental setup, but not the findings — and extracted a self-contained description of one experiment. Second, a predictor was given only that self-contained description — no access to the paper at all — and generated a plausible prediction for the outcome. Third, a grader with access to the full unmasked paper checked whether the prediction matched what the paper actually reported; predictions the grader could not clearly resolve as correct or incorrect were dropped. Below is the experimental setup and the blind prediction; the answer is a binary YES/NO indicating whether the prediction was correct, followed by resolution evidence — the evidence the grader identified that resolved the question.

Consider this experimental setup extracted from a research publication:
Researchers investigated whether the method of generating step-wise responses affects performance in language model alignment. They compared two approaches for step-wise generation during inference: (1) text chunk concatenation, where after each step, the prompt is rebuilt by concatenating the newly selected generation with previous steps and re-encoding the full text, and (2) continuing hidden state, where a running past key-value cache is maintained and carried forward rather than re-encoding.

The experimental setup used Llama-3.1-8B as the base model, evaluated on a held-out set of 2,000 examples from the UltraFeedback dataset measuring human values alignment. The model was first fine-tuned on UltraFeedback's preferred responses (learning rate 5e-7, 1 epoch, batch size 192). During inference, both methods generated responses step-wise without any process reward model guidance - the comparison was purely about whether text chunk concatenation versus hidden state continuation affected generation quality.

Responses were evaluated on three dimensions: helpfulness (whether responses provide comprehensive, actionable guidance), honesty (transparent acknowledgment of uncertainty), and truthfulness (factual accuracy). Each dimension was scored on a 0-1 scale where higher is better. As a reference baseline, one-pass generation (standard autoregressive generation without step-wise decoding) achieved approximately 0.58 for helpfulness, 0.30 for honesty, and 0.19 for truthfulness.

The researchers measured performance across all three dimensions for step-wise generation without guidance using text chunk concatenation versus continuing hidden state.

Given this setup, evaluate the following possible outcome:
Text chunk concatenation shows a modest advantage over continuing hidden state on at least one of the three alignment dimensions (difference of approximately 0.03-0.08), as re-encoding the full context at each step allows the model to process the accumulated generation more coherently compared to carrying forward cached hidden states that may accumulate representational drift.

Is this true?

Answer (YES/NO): NO